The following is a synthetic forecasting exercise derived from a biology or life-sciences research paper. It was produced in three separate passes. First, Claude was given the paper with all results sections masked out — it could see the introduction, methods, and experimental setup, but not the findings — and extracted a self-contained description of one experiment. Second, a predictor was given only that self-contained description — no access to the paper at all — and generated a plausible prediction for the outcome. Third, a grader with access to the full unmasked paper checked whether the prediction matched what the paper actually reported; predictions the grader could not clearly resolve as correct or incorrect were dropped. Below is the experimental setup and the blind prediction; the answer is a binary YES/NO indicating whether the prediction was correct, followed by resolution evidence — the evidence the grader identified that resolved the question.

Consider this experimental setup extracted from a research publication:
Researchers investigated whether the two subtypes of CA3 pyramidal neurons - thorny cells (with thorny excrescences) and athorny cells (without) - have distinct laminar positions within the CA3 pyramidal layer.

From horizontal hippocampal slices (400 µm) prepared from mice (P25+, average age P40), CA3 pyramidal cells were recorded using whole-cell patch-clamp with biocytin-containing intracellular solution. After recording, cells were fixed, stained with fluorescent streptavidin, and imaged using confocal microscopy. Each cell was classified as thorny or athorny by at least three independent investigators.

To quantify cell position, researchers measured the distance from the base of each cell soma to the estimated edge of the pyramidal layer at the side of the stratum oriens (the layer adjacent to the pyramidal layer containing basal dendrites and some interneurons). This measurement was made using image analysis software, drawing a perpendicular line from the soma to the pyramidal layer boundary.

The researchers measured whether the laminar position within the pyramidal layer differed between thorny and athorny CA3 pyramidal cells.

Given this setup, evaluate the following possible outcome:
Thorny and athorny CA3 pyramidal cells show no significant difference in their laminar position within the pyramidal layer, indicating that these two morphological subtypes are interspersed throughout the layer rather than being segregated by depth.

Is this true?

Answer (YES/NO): NO